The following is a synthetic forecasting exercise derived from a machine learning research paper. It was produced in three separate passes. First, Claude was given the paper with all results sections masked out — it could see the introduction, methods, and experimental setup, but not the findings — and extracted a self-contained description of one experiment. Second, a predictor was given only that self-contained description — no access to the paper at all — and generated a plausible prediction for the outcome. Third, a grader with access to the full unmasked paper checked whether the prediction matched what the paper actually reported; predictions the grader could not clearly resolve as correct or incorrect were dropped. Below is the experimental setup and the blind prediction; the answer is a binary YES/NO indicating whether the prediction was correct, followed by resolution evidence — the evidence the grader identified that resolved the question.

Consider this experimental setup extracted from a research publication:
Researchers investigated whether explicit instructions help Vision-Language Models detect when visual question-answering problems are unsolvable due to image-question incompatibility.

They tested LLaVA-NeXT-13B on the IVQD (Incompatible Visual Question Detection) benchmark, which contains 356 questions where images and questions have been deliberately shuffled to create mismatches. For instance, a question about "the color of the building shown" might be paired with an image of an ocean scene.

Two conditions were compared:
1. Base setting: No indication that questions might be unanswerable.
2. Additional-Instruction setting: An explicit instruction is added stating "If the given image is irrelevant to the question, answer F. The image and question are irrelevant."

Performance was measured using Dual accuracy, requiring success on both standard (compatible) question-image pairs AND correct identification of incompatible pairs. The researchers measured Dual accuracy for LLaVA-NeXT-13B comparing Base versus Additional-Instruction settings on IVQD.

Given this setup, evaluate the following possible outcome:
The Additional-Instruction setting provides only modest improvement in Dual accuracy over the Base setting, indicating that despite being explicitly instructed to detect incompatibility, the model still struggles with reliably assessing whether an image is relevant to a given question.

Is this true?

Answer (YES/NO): NO